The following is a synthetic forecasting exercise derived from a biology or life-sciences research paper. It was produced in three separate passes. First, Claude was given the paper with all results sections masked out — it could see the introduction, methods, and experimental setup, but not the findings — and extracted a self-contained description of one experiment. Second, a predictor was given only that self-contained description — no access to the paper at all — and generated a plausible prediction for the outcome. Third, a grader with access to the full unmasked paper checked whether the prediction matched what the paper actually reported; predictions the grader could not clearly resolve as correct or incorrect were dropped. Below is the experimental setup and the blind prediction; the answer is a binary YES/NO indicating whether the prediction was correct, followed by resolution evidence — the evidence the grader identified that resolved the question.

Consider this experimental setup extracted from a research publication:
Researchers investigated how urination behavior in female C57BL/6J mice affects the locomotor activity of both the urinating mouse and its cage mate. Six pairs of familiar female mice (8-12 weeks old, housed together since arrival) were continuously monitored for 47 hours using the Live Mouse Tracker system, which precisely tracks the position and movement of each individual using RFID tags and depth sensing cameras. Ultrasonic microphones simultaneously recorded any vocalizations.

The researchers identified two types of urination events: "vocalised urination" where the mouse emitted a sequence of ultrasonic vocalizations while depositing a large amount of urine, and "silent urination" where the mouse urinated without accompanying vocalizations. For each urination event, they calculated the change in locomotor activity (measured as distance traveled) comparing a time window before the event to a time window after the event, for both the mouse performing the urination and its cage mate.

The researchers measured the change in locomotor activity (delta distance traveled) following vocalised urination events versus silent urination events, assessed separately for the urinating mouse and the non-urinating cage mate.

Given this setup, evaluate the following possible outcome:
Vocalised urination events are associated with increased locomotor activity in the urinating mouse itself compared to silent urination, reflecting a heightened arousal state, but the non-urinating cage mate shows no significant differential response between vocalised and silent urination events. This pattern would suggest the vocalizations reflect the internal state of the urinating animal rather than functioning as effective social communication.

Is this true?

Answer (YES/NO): NO